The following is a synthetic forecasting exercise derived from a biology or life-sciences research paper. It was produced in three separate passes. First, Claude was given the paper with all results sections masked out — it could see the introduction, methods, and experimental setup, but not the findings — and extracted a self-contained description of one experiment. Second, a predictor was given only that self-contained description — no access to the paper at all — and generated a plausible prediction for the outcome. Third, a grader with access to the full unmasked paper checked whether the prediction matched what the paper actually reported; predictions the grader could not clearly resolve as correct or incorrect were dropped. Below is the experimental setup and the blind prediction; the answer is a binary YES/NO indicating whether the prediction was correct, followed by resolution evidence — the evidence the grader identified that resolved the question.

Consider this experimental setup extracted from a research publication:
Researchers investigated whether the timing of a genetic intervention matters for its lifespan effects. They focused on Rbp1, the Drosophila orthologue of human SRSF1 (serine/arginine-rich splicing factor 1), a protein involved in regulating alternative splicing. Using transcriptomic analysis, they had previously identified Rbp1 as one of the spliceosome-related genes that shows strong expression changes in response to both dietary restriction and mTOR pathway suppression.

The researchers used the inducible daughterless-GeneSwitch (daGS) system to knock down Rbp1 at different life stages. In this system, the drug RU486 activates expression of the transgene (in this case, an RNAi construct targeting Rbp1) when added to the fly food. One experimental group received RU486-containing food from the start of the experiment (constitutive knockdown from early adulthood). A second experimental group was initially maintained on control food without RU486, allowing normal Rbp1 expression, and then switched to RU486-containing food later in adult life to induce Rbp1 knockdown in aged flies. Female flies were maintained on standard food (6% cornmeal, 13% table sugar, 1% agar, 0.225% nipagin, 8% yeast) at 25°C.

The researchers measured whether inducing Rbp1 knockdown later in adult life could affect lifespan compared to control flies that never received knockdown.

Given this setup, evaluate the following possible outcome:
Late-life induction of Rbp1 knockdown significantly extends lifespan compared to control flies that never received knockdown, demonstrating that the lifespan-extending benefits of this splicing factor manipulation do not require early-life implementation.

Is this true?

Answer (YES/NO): YES